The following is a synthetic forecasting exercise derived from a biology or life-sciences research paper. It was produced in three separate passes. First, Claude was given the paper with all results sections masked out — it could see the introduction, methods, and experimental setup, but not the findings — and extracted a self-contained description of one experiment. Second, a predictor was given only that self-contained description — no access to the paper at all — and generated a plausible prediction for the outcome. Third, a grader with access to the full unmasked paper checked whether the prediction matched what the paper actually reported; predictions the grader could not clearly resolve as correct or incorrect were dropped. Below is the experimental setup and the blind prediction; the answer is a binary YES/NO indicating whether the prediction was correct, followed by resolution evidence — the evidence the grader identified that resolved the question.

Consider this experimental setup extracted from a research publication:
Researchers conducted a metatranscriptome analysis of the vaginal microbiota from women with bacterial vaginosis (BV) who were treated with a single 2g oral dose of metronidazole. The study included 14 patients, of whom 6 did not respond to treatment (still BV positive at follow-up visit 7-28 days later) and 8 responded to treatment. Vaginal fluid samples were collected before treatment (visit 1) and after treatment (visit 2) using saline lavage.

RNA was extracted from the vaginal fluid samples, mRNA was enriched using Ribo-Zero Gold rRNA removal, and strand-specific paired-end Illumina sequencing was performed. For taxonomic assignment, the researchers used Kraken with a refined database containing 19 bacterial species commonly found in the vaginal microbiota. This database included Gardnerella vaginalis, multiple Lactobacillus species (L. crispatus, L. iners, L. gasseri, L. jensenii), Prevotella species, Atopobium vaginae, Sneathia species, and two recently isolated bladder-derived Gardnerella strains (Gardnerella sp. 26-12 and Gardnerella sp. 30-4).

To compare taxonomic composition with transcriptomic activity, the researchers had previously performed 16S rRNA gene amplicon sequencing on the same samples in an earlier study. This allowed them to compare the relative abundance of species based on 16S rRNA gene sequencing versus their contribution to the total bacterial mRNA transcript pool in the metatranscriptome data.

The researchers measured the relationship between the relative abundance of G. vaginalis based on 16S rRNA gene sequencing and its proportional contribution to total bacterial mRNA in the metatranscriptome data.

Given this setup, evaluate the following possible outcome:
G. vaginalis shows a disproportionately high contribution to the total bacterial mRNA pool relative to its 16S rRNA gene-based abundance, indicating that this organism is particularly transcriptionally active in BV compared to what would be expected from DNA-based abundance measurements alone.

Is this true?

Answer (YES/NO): YES